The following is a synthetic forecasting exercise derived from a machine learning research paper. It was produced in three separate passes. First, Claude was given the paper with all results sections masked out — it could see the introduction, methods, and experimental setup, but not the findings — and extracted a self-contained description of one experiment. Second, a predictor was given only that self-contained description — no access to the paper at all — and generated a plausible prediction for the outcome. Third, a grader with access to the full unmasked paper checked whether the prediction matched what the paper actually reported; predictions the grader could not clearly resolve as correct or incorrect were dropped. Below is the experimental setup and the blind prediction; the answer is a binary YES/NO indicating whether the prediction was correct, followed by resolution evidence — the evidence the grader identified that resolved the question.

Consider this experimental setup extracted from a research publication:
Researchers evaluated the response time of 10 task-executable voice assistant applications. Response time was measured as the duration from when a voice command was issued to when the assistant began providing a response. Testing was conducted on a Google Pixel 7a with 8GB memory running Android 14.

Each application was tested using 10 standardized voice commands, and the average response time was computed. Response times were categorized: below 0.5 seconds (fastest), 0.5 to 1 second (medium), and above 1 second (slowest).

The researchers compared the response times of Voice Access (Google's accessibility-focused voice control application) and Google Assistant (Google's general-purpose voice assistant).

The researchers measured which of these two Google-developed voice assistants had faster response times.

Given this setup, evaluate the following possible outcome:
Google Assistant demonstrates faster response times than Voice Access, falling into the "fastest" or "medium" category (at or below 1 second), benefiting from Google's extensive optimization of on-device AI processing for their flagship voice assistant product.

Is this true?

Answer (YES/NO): YES